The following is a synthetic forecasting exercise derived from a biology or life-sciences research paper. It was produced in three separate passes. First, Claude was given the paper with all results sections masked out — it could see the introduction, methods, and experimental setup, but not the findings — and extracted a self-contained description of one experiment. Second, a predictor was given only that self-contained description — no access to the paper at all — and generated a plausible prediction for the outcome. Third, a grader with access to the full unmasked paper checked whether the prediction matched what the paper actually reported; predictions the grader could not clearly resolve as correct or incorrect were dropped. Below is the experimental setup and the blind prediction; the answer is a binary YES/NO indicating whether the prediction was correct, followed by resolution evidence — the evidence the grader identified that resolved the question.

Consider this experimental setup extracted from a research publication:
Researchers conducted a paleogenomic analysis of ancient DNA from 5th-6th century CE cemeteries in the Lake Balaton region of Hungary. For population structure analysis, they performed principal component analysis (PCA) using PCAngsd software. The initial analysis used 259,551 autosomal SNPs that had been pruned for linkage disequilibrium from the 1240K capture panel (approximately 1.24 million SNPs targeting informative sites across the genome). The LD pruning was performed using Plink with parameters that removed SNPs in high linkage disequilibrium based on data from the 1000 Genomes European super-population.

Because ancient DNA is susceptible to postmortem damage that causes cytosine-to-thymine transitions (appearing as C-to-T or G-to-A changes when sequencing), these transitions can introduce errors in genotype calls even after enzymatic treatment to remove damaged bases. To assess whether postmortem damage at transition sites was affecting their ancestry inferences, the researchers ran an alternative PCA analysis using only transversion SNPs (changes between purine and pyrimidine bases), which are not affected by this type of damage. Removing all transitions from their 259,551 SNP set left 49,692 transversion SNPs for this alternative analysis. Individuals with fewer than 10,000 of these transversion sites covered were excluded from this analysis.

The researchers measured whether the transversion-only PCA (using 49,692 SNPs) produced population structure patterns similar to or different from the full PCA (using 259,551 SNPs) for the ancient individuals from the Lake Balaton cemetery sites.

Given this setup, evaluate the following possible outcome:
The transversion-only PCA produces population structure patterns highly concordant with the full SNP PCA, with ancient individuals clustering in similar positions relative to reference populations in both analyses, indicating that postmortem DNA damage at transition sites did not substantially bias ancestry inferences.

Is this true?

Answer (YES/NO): YES